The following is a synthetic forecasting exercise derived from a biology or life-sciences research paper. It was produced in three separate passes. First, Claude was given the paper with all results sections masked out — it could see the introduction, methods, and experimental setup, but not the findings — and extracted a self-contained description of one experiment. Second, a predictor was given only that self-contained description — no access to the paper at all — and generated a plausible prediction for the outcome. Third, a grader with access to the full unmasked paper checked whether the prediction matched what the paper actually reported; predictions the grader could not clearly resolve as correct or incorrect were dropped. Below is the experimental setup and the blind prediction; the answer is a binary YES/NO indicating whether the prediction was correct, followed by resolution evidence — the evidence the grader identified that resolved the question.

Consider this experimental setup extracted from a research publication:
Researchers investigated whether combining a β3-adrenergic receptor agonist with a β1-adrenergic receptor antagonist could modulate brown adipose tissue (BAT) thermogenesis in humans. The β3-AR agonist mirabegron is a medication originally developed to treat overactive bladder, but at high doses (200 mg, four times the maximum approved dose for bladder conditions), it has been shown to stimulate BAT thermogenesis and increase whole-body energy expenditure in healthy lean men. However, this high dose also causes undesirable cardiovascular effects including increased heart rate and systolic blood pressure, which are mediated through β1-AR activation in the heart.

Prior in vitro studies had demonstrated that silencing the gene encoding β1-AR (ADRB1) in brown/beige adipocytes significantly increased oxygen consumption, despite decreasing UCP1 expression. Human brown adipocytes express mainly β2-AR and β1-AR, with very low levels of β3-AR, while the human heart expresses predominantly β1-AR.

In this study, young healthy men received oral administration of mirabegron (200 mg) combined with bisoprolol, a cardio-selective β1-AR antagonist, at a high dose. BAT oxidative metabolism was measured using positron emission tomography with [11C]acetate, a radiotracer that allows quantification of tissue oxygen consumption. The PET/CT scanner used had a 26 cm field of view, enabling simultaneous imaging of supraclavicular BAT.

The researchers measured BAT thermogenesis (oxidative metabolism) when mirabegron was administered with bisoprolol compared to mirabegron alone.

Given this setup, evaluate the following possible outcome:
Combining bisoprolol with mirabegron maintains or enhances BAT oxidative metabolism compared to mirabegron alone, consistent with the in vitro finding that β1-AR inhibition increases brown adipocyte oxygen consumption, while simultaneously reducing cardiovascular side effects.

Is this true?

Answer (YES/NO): NO